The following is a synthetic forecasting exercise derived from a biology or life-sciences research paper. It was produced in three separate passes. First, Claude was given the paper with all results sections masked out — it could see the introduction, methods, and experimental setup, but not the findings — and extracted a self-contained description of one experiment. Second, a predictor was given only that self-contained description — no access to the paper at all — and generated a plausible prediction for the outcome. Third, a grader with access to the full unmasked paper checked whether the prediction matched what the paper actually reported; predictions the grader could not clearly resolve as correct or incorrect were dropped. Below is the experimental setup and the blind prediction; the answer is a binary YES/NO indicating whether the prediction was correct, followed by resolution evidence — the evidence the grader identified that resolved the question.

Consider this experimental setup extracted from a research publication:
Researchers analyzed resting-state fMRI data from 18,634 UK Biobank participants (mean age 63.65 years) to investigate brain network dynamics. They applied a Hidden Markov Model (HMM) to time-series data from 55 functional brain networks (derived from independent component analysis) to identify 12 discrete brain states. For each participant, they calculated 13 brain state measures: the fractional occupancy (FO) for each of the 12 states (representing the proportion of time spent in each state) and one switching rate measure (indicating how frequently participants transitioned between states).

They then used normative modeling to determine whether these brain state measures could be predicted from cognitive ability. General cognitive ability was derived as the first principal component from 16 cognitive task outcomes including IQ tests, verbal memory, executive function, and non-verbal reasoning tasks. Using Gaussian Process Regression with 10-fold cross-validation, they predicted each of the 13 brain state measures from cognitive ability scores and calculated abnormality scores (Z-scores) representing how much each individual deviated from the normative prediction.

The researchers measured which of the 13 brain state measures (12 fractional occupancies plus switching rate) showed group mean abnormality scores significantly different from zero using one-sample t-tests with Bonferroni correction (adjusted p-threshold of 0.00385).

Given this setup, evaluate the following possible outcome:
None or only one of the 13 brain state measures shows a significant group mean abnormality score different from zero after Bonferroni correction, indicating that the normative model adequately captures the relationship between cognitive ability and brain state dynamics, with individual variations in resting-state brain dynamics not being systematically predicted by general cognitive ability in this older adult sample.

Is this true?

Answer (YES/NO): NO